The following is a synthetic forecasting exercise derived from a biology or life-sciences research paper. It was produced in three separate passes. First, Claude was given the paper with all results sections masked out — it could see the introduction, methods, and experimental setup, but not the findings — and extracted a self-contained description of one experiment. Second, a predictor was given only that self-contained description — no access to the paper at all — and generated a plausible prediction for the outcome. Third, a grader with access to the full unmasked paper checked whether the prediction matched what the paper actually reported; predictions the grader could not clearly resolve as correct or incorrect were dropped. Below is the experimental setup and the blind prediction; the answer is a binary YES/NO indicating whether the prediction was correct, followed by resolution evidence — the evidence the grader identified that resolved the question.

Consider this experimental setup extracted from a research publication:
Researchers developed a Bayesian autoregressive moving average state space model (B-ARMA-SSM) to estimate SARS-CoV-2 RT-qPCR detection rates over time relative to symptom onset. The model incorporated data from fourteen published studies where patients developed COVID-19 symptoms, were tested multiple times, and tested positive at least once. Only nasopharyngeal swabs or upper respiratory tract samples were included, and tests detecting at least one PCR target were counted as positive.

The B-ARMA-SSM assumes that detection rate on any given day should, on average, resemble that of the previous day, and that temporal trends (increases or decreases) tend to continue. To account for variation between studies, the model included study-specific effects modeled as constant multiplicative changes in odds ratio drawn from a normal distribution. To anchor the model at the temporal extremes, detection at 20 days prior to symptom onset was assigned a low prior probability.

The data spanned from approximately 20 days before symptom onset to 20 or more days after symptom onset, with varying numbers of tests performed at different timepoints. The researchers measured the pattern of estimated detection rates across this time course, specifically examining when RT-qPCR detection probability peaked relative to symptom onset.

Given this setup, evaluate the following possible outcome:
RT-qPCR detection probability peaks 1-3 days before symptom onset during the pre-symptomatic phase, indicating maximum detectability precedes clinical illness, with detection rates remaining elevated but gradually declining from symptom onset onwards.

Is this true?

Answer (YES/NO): NO